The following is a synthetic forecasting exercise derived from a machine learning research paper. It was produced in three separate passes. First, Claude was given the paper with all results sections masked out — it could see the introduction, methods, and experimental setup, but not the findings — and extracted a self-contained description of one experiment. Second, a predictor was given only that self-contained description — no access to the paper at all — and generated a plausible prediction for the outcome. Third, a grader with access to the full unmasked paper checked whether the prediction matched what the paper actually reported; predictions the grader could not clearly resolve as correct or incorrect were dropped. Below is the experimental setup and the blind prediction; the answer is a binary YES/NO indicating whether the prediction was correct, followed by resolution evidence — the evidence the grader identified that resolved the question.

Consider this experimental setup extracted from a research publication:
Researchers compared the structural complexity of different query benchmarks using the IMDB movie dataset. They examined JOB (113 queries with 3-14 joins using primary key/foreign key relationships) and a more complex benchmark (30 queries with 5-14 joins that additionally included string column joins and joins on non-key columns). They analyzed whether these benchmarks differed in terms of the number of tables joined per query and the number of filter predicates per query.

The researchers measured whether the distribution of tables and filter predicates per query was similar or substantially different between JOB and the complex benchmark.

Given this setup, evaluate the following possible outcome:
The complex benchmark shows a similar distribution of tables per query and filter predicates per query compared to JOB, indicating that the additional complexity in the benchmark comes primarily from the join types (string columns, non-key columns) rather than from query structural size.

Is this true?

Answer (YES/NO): YES